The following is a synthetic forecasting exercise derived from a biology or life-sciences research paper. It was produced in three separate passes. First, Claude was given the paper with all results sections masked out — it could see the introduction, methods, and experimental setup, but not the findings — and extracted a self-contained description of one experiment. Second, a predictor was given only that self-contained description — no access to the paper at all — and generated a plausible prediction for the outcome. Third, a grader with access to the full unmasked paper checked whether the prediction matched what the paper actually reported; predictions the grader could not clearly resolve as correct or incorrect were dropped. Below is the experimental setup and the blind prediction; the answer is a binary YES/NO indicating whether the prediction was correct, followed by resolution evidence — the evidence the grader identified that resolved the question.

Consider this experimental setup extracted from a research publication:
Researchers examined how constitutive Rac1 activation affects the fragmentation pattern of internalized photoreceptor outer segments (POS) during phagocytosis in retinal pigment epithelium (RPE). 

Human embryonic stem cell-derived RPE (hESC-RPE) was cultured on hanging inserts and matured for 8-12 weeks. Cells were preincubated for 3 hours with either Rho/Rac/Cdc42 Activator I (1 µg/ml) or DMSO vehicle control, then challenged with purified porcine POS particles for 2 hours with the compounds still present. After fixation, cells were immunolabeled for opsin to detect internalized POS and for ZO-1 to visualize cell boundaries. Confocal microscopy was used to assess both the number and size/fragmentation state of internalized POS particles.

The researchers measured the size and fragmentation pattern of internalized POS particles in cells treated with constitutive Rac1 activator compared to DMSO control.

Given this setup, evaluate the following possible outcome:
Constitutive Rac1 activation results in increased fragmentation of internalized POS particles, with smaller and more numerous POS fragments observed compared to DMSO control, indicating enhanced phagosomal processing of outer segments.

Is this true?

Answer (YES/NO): NO